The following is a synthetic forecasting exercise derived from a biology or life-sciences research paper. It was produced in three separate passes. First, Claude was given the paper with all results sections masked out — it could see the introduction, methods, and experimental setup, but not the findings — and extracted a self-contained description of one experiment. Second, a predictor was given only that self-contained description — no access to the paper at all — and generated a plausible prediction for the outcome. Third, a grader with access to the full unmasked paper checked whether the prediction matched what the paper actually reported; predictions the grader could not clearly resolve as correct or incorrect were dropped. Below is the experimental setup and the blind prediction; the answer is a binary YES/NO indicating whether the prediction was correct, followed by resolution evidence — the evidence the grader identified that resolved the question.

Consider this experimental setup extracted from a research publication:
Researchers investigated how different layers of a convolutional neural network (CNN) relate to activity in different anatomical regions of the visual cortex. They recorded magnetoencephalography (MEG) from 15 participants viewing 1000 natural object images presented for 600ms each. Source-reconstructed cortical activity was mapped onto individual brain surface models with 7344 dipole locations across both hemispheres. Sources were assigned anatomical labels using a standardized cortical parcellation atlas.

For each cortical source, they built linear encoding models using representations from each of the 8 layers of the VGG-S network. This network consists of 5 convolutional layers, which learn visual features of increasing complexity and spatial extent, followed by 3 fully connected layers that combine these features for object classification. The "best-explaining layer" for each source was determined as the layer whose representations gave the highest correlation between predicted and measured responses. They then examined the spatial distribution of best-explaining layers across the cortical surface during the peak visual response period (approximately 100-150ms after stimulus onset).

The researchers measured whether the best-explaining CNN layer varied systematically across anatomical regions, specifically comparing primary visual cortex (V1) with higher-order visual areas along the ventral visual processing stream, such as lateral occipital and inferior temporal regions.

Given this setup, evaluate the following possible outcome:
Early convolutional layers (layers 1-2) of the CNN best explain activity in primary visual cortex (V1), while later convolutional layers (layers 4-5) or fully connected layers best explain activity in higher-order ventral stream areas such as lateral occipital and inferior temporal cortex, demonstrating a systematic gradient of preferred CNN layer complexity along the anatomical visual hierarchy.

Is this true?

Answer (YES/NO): YES